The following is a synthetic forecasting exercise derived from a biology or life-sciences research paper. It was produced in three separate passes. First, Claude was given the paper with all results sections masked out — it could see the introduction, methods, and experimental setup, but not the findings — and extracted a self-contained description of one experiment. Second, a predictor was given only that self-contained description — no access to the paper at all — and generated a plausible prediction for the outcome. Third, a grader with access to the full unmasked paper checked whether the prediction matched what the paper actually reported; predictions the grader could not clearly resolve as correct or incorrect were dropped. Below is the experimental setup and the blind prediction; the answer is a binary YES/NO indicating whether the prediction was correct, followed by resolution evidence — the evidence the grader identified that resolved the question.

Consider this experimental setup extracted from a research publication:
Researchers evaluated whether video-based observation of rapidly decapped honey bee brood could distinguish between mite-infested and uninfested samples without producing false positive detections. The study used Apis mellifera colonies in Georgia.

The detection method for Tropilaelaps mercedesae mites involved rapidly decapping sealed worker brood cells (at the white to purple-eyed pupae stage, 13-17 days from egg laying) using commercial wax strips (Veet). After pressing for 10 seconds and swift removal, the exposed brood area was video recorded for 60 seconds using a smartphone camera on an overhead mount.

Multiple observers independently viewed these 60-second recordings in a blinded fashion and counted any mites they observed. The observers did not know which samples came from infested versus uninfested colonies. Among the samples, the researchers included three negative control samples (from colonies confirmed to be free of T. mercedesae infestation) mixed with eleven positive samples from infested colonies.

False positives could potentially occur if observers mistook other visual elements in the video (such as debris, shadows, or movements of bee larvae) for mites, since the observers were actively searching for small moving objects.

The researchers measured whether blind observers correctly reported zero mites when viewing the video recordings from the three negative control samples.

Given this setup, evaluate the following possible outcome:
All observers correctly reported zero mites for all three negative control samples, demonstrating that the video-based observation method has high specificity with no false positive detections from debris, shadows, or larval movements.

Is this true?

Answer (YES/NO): YES